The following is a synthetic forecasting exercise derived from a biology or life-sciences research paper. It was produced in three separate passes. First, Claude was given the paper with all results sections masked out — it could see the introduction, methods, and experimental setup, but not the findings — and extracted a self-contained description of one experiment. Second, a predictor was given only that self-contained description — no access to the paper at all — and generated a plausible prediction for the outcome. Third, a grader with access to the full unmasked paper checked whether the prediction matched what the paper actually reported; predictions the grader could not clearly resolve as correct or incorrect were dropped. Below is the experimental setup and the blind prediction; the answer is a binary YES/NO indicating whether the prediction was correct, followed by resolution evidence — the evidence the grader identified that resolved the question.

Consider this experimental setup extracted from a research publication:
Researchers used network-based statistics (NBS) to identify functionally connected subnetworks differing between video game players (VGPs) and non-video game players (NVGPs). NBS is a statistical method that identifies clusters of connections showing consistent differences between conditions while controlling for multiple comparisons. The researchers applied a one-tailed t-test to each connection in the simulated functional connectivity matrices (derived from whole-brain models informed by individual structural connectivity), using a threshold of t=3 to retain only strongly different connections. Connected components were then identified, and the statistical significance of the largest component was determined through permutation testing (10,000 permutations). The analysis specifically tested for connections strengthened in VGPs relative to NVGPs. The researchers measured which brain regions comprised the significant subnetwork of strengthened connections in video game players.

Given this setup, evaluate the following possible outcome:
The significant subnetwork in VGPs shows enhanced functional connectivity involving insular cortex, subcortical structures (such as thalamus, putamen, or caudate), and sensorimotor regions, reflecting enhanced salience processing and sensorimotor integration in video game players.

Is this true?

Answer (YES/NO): NO